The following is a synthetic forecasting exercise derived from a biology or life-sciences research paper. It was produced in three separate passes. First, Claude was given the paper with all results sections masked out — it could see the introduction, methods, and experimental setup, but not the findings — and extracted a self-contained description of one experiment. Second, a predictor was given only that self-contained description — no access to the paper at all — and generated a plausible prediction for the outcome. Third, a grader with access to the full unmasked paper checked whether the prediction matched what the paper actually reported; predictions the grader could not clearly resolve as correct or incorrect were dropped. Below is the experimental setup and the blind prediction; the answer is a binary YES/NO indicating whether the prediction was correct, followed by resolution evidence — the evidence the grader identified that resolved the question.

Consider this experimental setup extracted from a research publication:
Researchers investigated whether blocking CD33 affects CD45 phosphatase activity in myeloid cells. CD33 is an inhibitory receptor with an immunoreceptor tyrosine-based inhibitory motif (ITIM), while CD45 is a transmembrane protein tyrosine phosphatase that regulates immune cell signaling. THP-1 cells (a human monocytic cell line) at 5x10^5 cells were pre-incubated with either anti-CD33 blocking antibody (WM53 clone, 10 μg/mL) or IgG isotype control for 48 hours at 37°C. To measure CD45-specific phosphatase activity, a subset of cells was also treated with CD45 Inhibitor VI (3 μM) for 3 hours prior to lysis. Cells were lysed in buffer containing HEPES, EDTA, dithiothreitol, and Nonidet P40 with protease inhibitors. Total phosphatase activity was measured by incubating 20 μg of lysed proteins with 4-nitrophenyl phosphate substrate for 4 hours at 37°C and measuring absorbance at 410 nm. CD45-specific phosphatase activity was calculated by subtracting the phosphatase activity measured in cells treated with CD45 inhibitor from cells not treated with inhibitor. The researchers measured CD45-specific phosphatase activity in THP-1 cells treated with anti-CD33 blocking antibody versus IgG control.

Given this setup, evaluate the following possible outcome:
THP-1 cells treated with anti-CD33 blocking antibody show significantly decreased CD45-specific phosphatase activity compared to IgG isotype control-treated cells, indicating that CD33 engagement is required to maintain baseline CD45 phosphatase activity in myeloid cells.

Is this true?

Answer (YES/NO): NO